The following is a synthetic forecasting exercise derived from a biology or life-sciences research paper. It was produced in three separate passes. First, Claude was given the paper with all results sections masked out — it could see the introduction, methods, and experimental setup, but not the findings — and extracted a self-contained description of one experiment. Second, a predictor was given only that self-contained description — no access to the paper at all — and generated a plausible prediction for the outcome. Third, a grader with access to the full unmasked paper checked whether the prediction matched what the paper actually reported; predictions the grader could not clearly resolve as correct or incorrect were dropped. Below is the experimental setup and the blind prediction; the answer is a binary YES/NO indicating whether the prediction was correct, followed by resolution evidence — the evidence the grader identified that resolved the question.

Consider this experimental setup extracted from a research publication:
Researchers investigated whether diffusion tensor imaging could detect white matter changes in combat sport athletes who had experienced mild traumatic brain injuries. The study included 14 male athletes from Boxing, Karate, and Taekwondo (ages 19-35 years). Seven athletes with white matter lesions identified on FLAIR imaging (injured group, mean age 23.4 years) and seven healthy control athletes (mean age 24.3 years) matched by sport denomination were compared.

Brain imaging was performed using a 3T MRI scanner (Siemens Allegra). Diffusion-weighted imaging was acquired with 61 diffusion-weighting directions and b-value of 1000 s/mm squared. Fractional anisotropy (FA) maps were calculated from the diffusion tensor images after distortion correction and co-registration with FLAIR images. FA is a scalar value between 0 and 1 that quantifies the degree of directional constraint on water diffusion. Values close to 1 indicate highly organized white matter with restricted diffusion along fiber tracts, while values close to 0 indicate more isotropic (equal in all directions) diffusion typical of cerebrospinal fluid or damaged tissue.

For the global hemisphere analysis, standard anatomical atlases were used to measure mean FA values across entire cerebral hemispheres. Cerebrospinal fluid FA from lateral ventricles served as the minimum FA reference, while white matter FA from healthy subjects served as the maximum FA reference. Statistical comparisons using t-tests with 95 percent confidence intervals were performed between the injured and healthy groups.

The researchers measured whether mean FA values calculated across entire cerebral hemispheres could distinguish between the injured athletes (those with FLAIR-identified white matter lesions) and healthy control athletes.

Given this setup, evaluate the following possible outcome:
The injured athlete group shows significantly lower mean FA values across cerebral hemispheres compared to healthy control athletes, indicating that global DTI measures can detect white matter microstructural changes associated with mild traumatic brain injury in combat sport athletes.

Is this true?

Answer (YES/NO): NO